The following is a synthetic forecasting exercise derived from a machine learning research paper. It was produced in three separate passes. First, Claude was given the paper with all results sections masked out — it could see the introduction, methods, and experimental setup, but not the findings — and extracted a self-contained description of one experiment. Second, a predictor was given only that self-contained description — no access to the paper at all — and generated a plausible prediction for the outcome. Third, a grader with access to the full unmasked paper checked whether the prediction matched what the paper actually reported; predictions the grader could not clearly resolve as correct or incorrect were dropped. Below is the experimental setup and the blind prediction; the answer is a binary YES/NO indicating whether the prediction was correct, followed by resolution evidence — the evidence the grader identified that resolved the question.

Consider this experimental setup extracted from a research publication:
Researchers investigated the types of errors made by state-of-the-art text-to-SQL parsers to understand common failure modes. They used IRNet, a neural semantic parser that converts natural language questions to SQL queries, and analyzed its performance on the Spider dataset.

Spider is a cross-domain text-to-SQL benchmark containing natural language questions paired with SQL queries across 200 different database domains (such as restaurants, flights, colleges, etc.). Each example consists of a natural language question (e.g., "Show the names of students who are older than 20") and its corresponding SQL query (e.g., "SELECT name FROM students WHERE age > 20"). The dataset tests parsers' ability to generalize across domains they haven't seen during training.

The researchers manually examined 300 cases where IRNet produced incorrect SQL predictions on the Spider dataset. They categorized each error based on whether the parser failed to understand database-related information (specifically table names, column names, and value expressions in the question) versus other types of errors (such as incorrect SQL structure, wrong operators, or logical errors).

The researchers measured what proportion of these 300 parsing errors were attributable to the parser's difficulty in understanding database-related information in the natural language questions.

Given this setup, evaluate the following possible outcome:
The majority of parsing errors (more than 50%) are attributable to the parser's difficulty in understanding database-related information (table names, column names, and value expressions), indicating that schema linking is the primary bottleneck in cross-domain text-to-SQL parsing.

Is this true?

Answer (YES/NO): NO